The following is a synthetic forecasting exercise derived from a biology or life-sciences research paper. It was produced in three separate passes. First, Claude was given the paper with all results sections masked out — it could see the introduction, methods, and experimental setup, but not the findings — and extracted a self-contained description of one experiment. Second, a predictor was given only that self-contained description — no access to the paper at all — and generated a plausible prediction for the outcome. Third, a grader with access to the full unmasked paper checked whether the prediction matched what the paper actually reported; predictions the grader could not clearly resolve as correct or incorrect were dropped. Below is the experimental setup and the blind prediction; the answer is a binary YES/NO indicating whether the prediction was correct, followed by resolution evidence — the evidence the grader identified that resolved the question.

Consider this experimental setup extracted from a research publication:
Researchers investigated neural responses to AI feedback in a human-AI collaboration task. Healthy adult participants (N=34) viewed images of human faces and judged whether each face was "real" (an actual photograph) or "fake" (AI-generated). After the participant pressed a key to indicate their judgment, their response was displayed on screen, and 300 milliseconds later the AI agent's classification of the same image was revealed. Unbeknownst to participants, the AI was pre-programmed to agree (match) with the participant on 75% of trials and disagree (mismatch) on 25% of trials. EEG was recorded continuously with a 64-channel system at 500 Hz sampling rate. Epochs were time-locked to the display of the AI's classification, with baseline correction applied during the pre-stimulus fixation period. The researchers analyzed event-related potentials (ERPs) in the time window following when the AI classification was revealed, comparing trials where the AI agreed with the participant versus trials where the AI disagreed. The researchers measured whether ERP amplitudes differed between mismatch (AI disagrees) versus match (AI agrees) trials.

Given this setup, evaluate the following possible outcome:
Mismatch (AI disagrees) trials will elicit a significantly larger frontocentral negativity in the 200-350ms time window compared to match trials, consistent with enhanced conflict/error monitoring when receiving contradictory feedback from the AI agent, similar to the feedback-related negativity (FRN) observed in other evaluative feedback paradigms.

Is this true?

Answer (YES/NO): YES